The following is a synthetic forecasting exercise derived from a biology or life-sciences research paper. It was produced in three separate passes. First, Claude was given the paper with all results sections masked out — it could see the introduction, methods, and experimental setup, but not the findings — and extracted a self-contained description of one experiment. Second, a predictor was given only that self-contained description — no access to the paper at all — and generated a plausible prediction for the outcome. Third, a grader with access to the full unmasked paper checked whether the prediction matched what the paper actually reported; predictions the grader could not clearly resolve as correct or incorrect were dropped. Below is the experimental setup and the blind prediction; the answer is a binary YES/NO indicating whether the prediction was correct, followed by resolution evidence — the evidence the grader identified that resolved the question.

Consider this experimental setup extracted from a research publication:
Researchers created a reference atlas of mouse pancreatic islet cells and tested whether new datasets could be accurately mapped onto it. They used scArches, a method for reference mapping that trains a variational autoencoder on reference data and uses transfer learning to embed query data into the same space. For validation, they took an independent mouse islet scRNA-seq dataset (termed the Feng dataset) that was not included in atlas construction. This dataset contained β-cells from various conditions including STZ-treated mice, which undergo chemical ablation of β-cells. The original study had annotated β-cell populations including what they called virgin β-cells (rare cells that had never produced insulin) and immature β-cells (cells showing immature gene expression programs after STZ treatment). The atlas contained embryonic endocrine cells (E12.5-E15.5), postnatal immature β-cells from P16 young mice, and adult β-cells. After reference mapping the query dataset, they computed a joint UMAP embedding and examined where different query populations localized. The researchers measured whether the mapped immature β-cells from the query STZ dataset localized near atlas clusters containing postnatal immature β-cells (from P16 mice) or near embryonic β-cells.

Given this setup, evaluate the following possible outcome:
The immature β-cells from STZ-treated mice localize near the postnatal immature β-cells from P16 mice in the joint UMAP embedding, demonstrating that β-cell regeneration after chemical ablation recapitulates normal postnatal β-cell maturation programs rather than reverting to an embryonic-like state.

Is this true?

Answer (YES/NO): NO